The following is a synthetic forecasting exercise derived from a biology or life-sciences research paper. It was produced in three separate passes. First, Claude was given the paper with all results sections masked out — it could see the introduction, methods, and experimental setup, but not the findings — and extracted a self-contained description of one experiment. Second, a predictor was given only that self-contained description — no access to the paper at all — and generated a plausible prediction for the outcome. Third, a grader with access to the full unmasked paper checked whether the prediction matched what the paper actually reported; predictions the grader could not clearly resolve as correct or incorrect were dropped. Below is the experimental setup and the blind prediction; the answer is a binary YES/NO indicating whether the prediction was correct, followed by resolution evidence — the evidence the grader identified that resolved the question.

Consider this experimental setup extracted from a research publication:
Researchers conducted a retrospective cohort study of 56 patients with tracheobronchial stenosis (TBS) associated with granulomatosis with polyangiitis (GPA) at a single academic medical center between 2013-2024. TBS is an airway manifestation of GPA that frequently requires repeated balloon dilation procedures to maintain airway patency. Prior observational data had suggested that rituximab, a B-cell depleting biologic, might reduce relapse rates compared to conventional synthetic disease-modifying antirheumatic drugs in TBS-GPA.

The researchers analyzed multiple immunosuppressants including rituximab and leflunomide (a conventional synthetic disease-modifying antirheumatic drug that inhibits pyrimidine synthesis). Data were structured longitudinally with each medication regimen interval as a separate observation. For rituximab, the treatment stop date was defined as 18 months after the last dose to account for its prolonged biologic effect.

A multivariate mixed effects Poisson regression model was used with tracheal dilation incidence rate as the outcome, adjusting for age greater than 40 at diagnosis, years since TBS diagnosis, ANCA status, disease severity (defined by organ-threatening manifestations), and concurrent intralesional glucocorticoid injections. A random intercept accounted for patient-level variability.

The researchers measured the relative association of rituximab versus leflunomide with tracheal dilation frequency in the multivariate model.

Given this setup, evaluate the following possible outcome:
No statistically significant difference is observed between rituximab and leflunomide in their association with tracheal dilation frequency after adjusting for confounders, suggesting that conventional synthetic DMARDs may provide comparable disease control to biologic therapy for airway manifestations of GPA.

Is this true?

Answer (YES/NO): NO